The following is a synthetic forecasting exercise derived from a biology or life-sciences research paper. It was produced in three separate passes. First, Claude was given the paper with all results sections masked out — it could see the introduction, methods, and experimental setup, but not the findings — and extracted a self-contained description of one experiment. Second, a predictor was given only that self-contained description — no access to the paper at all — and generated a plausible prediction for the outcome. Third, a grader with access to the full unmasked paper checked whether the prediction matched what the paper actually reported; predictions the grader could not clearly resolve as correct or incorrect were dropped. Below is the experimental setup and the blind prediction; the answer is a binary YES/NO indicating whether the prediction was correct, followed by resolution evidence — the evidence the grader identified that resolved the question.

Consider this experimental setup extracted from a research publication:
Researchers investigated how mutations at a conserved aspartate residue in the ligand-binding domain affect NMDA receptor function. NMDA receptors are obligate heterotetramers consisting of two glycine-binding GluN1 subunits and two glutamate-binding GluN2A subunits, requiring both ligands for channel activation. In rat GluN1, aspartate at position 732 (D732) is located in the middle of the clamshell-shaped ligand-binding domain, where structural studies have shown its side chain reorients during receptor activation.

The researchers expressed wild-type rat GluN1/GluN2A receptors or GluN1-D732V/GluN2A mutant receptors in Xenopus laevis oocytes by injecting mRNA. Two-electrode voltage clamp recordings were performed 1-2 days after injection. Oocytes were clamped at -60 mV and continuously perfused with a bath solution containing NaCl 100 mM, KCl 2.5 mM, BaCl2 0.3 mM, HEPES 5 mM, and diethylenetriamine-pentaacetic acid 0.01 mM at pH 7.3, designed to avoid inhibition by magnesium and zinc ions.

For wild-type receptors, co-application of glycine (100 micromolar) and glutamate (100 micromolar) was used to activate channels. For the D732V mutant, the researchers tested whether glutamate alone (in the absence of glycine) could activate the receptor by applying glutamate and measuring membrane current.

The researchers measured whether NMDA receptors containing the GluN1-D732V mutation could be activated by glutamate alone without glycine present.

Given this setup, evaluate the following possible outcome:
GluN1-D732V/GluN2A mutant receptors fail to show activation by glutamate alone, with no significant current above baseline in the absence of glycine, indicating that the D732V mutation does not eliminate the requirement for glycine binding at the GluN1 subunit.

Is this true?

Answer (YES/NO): YES